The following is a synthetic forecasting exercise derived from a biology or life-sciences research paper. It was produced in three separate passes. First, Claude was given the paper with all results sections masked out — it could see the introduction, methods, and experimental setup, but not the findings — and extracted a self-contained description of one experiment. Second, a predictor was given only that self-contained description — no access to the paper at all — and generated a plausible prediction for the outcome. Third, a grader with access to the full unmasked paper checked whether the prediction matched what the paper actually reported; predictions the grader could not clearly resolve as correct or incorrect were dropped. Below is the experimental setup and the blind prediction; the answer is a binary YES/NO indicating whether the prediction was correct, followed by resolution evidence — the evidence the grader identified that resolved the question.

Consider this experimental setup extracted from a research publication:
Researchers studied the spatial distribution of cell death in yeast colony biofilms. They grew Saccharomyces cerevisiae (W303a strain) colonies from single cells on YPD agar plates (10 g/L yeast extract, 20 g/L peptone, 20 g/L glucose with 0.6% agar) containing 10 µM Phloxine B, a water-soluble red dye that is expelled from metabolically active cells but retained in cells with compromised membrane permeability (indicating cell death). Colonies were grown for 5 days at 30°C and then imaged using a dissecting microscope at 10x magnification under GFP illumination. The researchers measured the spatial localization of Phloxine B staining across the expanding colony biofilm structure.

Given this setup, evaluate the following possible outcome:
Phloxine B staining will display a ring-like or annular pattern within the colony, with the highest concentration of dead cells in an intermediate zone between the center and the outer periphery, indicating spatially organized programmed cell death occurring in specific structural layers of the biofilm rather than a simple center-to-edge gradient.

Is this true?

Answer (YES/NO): NO